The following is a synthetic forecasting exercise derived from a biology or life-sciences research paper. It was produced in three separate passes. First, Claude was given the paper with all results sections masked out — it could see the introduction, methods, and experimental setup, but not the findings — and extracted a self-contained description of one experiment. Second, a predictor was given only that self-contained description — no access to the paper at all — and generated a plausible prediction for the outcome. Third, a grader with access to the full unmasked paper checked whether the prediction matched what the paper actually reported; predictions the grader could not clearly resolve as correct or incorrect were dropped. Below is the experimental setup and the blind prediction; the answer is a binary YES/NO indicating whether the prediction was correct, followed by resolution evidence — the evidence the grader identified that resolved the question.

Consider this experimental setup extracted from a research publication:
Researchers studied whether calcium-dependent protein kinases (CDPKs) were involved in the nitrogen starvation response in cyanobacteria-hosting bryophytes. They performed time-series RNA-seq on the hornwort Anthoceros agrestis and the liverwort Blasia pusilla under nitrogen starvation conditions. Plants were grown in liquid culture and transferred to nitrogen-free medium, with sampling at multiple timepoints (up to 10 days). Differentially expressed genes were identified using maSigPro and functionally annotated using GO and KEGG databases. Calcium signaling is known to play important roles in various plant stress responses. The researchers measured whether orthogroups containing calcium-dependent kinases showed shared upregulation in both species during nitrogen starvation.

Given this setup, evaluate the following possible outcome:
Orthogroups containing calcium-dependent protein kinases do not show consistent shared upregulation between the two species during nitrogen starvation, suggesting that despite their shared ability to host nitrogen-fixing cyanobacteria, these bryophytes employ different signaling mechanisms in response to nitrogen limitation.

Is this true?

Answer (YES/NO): NO